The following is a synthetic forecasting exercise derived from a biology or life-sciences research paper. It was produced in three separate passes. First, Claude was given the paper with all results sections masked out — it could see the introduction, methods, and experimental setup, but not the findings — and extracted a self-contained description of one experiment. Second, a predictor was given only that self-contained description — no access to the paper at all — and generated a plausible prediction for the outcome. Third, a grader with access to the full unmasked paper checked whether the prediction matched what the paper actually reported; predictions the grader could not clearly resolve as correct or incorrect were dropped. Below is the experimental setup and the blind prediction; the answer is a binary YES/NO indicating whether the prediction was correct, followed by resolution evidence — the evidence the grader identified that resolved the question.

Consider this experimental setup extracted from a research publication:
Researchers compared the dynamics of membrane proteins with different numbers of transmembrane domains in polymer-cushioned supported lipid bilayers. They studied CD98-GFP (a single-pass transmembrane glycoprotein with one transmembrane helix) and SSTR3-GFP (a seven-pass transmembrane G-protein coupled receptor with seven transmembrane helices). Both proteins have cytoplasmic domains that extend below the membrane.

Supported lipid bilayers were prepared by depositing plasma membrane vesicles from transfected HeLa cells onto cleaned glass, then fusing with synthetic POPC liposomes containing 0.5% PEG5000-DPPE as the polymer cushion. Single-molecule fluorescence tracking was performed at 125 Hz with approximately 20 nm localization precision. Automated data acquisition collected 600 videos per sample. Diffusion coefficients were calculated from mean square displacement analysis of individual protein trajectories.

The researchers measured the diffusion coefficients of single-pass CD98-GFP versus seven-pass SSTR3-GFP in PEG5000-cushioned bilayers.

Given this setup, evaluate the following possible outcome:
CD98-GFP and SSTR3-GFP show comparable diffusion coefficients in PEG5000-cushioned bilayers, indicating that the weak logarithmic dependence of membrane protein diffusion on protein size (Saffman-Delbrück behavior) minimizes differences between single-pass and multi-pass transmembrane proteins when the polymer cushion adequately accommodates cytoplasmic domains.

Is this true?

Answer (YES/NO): YES